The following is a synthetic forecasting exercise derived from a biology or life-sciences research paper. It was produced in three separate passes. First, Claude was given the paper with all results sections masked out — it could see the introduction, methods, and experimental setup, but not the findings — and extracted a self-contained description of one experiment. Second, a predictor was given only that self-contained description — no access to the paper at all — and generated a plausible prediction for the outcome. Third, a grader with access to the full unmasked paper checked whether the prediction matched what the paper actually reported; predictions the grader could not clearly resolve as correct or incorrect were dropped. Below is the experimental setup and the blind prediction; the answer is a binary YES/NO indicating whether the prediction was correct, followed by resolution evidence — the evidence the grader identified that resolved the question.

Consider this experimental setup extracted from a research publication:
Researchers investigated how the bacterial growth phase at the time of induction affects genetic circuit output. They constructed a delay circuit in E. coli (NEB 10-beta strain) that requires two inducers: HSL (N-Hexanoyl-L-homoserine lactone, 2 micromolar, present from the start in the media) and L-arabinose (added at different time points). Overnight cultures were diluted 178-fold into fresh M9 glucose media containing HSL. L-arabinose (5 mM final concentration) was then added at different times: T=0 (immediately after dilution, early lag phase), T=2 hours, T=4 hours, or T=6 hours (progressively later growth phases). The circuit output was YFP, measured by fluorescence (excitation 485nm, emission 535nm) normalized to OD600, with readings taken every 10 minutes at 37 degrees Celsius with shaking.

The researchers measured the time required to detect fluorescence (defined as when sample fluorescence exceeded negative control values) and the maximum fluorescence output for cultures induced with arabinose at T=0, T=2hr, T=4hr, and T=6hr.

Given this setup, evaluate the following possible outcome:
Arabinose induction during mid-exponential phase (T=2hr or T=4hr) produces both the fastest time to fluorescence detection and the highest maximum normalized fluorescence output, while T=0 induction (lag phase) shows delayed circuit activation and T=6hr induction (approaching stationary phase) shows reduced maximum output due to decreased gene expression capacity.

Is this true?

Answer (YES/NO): NO